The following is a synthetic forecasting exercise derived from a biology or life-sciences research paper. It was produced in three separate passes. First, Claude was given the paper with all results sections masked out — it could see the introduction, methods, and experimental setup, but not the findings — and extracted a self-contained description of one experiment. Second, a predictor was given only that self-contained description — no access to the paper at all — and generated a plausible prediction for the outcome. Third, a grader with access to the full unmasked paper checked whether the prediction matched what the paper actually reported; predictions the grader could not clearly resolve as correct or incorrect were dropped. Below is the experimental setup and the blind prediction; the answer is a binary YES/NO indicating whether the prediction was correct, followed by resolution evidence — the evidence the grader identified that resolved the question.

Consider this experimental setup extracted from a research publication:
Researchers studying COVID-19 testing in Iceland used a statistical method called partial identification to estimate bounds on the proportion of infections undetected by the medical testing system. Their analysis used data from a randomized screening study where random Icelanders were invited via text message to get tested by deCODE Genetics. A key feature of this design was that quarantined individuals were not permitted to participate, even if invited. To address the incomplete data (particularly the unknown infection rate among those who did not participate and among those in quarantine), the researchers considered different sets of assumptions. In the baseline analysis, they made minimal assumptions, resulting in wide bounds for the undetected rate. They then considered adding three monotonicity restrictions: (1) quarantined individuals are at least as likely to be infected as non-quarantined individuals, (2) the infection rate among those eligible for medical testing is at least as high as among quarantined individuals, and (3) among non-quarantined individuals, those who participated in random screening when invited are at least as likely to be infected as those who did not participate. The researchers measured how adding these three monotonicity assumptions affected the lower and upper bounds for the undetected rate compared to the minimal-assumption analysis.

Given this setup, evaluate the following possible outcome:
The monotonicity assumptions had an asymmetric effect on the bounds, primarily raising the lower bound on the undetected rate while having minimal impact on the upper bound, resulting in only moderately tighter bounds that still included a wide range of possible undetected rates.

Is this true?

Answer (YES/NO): NO